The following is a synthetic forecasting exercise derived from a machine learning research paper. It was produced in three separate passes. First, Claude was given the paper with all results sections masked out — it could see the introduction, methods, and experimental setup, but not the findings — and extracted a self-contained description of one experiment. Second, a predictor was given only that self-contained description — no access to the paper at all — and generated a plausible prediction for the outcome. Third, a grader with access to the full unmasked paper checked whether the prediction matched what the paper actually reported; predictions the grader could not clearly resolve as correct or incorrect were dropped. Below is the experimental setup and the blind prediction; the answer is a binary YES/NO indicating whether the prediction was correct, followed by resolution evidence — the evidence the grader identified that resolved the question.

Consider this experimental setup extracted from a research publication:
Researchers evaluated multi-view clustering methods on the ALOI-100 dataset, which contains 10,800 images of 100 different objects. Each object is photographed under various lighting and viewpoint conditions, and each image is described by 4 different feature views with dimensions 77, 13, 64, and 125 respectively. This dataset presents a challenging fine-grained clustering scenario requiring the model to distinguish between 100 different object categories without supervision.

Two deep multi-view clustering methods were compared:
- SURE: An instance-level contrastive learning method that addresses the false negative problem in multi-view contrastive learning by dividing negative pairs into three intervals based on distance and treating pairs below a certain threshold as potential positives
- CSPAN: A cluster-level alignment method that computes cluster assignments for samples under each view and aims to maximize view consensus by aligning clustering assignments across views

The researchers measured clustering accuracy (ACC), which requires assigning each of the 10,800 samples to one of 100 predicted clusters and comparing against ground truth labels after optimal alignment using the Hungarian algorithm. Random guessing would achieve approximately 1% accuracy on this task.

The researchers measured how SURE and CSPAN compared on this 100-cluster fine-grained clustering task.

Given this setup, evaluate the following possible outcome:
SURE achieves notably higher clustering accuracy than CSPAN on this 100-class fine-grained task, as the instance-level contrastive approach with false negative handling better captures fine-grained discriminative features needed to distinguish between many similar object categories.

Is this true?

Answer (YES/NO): YES